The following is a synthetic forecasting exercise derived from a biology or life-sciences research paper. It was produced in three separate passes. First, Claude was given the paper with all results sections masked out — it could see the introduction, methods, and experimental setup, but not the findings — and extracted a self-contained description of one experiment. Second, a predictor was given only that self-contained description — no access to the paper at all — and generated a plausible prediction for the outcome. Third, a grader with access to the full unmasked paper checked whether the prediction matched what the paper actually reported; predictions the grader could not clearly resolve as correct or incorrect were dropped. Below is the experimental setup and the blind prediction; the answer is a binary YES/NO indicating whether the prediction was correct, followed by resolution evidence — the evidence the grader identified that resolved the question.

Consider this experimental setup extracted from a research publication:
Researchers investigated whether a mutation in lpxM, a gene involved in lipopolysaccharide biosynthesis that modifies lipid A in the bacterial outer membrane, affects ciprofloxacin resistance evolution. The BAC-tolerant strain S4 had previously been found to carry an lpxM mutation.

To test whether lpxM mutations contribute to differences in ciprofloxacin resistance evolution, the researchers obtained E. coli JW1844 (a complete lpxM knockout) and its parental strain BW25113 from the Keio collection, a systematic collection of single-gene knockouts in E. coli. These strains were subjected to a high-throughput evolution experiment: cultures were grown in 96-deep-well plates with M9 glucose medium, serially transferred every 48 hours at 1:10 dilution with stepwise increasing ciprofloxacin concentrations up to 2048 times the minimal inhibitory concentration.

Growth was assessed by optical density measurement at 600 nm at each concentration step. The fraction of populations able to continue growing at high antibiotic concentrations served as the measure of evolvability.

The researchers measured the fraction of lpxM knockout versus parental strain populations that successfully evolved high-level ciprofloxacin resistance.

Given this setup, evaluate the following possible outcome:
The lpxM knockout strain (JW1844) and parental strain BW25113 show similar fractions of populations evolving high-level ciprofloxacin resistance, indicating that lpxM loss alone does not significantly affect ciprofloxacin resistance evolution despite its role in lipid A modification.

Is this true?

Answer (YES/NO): YES